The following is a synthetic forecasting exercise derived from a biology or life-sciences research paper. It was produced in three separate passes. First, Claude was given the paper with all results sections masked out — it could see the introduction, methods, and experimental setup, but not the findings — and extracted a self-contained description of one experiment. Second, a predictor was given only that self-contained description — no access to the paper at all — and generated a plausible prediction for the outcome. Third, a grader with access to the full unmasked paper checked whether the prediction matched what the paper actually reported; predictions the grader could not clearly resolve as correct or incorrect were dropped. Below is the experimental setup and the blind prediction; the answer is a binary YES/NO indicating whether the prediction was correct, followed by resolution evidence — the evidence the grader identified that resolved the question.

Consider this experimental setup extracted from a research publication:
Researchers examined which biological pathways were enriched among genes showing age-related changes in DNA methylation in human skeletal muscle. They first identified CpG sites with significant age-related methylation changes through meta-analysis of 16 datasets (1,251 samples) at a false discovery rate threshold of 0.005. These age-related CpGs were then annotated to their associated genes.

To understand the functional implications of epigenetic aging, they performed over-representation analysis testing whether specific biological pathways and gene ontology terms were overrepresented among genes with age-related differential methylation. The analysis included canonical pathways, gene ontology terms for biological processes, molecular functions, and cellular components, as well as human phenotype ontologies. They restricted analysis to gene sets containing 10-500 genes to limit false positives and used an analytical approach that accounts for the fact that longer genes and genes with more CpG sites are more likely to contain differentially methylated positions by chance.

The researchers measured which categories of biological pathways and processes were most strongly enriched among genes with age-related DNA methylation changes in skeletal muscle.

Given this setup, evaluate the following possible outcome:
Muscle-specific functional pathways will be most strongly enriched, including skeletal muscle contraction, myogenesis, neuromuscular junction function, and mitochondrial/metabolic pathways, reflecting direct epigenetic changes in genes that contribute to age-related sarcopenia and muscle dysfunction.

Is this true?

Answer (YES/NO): NO